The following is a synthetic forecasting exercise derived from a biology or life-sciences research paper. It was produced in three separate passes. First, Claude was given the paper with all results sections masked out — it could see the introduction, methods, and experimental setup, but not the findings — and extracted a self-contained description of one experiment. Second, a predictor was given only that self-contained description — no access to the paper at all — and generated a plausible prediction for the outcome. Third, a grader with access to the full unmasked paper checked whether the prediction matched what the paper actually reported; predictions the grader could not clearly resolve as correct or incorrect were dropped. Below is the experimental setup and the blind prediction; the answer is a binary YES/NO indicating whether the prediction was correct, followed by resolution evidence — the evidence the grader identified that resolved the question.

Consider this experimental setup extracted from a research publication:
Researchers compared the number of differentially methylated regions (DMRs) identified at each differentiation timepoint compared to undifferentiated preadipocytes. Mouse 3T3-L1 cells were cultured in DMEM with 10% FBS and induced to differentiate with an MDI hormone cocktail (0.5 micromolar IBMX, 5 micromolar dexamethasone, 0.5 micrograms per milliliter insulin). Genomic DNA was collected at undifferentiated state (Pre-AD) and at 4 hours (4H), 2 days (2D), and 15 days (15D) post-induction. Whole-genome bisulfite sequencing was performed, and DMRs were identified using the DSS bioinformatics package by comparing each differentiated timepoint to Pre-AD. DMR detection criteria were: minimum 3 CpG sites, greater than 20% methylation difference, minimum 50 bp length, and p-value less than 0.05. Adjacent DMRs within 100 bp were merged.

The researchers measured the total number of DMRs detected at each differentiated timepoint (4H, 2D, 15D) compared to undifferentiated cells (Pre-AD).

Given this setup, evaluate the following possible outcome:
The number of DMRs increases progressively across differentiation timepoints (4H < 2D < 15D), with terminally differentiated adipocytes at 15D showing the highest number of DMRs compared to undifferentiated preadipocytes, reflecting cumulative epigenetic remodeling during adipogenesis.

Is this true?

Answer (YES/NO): YES